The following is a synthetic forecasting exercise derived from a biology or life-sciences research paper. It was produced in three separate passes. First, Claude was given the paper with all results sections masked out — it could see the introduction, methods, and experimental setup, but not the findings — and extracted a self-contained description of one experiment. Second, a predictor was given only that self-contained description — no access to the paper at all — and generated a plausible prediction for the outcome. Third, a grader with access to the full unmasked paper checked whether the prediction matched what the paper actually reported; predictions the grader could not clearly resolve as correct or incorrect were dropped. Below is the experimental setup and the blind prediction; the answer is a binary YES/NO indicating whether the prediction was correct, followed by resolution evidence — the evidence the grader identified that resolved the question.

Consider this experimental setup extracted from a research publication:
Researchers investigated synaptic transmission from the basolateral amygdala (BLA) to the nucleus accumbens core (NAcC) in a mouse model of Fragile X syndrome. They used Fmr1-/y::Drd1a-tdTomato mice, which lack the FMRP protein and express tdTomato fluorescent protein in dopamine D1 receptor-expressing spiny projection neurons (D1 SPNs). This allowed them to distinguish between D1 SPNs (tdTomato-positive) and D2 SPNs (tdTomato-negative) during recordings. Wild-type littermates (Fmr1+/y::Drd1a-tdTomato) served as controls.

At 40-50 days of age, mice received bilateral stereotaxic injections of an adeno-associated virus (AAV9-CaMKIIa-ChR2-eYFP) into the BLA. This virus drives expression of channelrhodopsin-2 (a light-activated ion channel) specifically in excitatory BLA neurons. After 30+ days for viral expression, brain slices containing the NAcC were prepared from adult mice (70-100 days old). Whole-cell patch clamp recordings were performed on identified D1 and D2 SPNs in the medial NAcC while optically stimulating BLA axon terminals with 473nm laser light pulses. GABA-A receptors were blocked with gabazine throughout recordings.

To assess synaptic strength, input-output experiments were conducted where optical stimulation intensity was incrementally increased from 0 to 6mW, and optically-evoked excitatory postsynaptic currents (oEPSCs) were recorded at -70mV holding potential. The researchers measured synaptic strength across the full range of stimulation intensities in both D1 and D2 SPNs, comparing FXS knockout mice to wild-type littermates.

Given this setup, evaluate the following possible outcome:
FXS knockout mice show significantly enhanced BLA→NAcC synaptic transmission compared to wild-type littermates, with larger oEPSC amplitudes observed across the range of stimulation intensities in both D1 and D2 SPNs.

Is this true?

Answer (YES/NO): NO